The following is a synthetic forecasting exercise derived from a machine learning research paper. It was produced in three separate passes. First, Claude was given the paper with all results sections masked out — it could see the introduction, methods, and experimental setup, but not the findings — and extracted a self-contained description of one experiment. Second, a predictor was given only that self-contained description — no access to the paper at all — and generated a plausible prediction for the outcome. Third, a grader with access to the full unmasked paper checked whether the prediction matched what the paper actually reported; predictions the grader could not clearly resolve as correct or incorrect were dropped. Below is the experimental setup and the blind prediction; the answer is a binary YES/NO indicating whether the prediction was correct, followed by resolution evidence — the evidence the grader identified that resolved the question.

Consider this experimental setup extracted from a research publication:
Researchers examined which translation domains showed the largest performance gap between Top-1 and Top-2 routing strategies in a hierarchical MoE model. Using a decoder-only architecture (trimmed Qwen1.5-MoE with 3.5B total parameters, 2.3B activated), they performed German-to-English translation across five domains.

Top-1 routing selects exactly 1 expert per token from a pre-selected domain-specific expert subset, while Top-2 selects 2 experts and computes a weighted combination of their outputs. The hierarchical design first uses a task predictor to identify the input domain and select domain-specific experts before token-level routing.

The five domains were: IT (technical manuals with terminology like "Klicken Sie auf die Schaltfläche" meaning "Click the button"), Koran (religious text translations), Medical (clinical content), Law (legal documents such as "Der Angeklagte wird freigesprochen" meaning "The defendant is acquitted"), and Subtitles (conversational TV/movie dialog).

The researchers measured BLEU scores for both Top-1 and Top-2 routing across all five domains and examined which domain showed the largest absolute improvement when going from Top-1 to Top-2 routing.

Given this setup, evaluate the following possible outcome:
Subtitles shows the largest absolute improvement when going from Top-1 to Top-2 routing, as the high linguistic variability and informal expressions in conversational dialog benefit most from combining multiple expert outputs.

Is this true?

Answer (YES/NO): NO